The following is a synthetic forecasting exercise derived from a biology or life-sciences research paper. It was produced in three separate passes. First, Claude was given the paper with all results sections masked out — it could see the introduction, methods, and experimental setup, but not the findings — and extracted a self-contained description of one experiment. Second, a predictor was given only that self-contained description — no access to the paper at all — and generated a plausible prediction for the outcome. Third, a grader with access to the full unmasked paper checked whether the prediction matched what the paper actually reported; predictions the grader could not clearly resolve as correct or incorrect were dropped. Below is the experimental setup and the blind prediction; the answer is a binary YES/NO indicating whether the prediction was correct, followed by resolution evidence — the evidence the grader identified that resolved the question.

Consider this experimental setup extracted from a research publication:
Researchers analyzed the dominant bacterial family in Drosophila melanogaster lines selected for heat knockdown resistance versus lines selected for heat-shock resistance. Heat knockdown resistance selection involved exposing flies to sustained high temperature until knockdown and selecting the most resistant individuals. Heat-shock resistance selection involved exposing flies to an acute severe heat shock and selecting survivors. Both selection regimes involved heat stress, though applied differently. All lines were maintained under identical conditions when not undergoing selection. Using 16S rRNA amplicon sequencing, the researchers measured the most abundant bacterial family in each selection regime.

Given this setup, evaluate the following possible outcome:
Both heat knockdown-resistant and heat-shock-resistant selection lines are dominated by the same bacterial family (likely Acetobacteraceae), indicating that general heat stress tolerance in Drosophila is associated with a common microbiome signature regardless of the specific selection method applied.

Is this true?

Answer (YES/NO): NO